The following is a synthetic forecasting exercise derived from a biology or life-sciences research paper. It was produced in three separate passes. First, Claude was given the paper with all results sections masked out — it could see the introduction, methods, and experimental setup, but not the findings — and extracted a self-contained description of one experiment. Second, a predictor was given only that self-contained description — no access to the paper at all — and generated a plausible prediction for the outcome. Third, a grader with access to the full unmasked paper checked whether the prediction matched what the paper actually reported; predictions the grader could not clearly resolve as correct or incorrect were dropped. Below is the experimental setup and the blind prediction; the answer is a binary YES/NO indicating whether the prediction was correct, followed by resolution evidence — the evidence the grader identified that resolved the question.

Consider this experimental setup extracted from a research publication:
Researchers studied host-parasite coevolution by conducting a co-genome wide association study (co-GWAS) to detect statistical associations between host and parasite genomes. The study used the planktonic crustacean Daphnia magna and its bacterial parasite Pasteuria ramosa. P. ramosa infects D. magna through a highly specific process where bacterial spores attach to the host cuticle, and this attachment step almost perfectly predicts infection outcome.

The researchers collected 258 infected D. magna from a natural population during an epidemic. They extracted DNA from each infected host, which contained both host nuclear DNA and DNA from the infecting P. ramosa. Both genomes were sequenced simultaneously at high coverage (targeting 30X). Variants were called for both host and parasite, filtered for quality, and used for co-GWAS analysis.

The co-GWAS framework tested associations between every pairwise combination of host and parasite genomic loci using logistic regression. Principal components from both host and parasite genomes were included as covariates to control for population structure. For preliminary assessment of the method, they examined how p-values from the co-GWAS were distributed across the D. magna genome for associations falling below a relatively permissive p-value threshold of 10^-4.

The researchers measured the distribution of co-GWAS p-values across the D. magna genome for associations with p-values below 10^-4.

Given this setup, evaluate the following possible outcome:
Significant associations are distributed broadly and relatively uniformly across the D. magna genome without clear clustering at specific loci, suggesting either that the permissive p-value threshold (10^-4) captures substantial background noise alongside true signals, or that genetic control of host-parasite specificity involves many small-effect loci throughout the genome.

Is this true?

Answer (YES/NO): NO